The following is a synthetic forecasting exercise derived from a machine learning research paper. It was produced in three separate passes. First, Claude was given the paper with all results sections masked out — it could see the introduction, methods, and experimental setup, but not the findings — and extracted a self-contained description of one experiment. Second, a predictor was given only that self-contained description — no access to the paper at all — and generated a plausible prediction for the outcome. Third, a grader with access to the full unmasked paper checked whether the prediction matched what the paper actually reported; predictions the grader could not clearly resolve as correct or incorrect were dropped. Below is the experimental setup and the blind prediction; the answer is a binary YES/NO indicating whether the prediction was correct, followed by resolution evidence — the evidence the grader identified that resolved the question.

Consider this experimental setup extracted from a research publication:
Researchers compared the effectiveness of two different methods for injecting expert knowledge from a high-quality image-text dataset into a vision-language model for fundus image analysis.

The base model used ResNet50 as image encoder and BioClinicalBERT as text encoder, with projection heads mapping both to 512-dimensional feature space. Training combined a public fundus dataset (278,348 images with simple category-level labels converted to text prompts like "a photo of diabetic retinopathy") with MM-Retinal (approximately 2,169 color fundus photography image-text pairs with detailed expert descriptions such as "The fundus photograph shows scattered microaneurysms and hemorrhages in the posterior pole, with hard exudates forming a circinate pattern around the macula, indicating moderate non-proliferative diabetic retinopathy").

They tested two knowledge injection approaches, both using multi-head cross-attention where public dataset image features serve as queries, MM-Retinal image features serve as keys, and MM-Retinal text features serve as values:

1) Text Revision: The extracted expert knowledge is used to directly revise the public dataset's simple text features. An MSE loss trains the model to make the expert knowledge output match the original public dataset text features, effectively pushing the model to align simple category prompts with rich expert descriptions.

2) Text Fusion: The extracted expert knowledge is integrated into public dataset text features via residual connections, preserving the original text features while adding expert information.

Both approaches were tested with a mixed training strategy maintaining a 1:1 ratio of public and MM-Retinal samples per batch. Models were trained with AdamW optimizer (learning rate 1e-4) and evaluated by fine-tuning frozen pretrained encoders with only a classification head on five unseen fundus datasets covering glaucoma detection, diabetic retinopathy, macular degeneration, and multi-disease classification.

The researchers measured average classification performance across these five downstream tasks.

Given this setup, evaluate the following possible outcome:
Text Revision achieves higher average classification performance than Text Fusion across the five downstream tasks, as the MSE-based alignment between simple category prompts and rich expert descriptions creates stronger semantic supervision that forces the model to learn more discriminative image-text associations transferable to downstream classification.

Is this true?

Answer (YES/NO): YES